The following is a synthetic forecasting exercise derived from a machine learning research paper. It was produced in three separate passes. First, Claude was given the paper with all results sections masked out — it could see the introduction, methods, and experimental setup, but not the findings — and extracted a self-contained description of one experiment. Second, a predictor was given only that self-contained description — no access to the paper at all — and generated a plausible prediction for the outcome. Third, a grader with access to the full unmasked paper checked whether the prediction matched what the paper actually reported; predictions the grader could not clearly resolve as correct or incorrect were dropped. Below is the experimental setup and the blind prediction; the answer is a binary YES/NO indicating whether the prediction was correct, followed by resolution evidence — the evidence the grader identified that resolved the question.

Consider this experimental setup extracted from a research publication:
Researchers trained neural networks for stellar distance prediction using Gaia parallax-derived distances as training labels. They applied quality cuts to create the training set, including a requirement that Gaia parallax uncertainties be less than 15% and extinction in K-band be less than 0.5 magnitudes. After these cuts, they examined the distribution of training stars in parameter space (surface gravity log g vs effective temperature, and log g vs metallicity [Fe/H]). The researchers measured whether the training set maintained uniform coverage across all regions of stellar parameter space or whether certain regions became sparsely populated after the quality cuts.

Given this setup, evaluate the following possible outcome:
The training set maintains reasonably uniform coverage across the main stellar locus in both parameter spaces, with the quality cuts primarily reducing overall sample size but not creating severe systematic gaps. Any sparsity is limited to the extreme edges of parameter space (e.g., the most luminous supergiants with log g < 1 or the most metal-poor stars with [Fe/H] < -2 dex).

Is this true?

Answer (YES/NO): NO